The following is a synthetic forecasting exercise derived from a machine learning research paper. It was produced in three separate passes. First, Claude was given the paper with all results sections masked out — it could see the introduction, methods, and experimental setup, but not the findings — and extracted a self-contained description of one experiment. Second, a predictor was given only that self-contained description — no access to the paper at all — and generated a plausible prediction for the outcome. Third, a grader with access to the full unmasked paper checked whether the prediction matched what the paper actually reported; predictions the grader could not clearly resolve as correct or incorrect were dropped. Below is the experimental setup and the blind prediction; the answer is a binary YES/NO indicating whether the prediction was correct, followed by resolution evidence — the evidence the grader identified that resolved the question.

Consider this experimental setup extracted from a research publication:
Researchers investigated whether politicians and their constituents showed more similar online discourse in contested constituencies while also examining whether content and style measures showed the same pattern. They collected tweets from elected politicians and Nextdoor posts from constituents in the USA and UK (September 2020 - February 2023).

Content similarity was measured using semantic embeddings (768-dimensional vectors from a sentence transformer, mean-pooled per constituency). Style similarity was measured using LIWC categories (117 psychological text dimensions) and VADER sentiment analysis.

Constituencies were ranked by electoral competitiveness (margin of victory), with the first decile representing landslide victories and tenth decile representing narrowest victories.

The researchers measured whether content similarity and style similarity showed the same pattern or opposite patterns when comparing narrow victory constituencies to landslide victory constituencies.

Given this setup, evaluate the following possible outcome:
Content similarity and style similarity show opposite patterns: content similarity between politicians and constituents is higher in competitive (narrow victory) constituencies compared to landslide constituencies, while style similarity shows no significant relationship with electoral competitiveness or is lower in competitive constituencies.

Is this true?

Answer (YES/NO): NO